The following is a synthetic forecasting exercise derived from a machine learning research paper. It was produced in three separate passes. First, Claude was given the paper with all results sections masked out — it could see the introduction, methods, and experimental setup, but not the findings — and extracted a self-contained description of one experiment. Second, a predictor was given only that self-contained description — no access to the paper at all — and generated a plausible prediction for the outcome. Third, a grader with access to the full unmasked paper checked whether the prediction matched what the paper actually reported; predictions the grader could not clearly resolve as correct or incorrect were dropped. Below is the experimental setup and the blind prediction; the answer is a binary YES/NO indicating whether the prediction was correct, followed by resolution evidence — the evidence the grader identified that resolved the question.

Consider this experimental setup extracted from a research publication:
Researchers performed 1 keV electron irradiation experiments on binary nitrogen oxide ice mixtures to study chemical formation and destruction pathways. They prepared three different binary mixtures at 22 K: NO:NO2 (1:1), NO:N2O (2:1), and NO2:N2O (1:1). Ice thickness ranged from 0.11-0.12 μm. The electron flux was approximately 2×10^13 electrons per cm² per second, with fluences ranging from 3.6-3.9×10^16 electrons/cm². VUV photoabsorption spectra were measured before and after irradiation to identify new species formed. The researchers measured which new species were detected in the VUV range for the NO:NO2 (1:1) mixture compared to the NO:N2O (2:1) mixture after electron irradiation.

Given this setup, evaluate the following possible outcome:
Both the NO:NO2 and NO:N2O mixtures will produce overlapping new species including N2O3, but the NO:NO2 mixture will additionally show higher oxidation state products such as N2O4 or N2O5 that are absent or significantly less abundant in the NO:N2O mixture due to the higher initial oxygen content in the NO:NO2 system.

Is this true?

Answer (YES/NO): NO